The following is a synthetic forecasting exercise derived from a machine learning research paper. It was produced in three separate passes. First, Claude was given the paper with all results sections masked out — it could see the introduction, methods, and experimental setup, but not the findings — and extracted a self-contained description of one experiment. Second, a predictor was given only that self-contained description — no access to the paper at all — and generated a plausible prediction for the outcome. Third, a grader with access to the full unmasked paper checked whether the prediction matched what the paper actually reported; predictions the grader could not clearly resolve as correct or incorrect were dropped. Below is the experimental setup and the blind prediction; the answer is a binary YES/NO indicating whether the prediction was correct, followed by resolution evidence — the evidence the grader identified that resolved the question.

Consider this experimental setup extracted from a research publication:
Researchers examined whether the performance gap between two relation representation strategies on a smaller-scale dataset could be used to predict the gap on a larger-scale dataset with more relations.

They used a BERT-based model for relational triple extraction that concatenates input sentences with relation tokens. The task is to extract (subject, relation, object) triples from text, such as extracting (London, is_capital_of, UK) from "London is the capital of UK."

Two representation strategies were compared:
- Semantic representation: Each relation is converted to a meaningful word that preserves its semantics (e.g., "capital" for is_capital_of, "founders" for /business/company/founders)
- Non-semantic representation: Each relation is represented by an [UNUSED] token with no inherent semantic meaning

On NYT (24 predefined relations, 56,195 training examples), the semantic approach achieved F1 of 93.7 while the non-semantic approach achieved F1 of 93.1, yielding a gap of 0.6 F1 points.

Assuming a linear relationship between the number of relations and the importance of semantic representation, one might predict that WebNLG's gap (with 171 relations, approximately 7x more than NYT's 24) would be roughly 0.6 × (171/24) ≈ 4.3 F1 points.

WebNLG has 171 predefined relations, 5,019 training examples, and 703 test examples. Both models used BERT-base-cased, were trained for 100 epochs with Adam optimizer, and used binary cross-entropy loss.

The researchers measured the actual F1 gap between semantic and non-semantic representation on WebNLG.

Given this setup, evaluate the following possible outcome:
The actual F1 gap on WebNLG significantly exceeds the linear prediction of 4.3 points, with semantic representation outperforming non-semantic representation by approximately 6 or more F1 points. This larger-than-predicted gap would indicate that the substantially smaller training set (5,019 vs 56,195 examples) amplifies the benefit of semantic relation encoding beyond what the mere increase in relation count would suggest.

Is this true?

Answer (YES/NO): YES